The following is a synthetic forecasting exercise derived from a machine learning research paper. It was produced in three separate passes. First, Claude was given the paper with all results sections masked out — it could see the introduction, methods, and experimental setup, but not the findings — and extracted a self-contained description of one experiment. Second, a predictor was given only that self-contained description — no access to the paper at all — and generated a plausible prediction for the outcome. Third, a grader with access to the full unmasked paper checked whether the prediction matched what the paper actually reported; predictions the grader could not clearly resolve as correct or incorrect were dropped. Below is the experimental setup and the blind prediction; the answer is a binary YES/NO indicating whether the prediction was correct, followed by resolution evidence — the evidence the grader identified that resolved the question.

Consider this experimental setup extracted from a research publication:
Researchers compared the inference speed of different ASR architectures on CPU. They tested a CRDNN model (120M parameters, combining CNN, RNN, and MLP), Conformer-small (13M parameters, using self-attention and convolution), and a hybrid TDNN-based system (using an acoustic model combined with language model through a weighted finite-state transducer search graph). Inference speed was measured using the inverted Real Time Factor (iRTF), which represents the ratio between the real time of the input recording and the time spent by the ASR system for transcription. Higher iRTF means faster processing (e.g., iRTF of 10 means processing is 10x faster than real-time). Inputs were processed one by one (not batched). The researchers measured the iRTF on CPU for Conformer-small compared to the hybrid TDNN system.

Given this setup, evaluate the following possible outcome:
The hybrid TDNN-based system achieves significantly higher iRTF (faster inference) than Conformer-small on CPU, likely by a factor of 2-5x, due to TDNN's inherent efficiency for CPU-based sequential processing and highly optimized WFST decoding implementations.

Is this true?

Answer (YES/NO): NO